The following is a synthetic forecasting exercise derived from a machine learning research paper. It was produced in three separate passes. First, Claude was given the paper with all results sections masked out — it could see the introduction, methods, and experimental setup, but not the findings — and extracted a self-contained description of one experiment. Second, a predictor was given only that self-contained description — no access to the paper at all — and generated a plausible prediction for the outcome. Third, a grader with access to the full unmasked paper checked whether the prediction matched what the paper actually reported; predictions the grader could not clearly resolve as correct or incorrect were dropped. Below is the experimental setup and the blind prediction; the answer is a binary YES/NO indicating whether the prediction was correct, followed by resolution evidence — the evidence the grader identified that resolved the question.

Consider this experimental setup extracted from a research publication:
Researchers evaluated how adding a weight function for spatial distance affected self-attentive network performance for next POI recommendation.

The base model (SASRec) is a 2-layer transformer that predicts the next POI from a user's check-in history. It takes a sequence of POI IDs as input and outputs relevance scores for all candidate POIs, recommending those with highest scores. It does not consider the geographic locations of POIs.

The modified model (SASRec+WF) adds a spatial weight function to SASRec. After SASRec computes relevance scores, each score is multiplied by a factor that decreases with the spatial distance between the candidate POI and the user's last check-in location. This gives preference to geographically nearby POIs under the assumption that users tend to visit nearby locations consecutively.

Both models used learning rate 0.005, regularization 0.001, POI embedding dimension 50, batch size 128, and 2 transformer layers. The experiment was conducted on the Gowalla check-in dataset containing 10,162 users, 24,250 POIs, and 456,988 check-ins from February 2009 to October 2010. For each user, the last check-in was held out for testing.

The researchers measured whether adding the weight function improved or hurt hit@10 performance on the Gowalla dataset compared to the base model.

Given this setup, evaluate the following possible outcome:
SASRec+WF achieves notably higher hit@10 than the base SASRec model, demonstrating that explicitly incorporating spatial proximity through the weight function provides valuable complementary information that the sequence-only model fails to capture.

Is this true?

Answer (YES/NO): NO